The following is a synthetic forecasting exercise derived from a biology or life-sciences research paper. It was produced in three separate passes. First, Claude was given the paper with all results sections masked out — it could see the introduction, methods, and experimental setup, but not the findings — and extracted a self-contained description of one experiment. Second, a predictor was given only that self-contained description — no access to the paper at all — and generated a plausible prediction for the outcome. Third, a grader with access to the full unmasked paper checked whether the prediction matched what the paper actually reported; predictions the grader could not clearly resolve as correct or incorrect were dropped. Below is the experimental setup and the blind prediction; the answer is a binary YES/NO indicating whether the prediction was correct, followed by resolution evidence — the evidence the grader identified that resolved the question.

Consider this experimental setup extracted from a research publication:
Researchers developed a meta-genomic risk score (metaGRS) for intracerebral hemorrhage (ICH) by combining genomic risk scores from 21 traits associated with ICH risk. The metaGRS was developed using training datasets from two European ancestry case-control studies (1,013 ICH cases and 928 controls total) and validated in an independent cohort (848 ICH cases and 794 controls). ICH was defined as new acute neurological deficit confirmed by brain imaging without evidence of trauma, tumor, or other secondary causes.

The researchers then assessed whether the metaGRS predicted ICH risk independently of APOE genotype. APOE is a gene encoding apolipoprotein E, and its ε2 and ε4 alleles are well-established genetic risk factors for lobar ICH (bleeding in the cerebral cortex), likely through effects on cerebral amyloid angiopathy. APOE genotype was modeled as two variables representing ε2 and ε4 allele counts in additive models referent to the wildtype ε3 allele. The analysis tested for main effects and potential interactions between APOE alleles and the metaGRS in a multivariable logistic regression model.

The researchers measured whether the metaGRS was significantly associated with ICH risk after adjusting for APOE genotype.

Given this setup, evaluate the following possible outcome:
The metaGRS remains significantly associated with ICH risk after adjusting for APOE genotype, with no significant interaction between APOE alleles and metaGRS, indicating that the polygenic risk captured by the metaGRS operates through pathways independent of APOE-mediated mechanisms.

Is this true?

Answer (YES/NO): YES